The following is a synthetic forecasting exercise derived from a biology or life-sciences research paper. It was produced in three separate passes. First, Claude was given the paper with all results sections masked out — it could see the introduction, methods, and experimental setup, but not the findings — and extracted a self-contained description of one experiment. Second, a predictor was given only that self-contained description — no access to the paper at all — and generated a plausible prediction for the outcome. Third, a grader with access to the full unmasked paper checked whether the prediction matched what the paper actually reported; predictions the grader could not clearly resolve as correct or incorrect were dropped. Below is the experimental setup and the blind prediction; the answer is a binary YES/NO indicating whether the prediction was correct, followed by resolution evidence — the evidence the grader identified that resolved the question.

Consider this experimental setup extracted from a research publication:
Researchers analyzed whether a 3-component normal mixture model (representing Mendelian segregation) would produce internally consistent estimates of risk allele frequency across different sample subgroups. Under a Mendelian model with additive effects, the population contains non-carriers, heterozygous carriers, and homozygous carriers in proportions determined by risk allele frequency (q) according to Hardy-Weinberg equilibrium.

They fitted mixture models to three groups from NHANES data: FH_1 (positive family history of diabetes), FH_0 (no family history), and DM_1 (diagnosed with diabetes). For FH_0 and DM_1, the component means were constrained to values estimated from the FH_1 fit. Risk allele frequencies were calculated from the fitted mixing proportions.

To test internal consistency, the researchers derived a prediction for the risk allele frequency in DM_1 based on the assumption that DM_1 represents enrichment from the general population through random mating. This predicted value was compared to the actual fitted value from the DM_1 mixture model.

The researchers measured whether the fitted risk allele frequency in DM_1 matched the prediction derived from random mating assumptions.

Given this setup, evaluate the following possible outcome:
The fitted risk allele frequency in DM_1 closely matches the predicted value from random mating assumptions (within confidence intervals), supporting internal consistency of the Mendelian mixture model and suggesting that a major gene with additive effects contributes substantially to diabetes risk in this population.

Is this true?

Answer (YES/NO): YES